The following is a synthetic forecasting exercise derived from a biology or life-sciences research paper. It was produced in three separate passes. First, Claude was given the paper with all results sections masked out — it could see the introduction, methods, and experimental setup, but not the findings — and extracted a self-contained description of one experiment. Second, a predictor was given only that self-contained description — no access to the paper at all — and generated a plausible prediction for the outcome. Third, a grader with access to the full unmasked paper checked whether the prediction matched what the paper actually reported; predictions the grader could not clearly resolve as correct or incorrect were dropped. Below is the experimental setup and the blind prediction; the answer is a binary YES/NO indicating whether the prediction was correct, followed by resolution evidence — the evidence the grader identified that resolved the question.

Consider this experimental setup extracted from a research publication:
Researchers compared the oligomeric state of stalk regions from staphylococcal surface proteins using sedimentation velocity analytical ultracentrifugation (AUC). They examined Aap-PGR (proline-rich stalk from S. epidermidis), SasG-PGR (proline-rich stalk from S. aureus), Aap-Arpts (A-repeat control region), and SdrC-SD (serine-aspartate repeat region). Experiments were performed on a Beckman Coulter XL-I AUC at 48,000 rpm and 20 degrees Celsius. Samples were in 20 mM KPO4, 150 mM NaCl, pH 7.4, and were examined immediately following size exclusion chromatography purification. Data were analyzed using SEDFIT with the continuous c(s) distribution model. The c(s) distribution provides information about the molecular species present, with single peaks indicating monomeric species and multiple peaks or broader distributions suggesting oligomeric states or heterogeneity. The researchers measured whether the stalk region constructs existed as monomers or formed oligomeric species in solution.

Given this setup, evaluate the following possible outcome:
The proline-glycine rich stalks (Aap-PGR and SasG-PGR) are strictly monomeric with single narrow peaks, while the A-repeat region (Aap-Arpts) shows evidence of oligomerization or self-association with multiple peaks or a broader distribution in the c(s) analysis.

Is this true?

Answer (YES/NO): NO